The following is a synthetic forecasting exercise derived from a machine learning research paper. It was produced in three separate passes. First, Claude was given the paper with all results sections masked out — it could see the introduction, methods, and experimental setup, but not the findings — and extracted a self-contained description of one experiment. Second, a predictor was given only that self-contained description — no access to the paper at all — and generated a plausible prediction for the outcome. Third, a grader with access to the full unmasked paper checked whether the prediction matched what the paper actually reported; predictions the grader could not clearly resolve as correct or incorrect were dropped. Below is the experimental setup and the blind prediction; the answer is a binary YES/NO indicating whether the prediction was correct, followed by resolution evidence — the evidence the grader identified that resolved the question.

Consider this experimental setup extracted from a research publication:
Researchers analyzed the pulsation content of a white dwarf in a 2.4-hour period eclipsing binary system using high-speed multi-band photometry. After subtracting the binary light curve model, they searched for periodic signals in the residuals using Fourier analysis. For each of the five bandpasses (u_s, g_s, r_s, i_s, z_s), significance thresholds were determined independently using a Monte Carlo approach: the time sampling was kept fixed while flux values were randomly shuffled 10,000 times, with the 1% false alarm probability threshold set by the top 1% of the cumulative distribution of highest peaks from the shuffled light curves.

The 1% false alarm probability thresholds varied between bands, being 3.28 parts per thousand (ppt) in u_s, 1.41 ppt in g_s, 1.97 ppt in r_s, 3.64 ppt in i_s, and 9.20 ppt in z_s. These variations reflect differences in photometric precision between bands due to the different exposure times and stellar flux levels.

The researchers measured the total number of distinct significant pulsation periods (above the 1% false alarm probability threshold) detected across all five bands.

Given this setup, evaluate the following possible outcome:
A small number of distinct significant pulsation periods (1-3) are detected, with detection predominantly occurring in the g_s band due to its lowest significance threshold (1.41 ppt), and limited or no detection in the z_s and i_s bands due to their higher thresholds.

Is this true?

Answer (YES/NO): YES